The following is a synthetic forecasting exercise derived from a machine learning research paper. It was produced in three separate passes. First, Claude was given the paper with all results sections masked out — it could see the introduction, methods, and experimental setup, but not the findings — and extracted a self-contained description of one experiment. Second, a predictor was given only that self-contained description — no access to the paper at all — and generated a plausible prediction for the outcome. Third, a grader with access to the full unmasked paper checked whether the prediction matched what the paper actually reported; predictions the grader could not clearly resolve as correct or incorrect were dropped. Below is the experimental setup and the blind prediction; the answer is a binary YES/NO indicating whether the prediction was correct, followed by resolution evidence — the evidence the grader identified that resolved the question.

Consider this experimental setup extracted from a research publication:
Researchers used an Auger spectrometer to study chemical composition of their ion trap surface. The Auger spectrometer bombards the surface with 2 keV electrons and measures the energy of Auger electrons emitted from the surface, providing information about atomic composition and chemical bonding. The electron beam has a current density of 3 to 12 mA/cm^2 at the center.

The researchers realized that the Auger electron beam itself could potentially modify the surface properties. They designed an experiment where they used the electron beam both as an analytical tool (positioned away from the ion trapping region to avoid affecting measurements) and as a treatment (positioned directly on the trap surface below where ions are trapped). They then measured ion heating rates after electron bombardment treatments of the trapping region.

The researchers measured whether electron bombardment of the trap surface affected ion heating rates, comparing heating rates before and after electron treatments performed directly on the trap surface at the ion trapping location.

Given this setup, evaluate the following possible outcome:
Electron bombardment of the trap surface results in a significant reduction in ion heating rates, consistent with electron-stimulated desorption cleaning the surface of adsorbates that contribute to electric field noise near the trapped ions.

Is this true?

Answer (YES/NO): NO